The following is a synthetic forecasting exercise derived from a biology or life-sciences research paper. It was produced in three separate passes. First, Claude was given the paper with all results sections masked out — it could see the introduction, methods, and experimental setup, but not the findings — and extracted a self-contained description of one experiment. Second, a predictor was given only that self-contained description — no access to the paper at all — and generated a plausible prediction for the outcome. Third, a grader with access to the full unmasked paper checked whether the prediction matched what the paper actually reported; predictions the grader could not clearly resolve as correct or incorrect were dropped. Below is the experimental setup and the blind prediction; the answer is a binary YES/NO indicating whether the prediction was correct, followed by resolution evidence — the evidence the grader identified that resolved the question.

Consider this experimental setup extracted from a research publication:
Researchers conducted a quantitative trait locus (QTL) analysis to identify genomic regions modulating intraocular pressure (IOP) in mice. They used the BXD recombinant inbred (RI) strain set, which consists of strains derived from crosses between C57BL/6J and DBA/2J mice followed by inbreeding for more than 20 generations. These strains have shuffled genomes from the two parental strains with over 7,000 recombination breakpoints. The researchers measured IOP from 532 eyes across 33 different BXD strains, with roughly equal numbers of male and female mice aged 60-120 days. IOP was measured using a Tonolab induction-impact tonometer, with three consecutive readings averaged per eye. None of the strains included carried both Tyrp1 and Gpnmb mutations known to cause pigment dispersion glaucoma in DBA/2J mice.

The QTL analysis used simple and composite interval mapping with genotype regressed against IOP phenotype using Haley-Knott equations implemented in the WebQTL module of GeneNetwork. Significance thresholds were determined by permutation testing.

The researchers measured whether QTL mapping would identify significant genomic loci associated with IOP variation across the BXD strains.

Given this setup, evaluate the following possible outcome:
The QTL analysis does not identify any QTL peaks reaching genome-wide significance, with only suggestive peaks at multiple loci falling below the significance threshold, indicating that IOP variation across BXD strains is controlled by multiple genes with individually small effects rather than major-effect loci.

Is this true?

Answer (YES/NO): NO